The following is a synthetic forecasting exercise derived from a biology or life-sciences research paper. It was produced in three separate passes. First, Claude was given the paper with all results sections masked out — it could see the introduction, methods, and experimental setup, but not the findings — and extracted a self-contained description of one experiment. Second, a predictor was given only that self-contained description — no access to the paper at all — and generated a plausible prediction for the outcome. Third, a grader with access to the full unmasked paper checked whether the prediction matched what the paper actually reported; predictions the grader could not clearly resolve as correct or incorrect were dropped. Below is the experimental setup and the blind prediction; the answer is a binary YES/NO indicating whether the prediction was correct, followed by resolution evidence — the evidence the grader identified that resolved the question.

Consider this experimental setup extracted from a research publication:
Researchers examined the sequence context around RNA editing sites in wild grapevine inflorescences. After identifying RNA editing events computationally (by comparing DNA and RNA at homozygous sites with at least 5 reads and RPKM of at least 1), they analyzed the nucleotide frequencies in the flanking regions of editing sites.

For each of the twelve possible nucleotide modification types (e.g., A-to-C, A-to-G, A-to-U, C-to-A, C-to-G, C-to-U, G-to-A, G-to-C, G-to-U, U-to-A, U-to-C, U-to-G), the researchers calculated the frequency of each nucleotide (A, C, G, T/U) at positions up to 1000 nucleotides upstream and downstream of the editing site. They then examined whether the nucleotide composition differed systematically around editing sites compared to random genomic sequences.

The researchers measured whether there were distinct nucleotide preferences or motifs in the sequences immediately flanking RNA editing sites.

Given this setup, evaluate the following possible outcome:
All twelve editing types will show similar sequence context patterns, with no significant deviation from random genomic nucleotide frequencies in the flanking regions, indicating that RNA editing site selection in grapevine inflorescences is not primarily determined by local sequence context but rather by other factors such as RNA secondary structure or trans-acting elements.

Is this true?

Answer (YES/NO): NO